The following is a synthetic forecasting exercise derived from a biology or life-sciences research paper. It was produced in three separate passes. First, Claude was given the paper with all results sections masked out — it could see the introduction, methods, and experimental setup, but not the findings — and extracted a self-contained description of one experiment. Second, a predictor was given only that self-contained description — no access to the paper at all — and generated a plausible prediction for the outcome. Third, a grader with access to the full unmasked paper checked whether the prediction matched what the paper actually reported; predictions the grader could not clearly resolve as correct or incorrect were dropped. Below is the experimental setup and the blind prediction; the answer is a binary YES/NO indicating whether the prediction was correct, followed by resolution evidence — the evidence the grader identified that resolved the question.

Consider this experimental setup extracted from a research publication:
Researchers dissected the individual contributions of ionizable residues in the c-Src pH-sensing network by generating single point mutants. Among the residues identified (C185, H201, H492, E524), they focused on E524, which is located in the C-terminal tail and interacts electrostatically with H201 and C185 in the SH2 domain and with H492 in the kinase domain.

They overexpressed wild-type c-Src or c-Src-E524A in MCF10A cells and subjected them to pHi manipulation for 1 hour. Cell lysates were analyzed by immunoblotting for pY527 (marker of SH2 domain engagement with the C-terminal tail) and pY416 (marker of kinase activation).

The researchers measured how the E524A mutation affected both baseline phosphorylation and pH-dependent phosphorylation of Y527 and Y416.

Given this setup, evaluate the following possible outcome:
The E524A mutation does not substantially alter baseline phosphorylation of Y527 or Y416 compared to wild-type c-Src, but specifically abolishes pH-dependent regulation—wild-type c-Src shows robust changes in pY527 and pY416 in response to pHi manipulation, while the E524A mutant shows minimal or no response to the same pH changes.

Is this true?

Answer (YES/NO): NO